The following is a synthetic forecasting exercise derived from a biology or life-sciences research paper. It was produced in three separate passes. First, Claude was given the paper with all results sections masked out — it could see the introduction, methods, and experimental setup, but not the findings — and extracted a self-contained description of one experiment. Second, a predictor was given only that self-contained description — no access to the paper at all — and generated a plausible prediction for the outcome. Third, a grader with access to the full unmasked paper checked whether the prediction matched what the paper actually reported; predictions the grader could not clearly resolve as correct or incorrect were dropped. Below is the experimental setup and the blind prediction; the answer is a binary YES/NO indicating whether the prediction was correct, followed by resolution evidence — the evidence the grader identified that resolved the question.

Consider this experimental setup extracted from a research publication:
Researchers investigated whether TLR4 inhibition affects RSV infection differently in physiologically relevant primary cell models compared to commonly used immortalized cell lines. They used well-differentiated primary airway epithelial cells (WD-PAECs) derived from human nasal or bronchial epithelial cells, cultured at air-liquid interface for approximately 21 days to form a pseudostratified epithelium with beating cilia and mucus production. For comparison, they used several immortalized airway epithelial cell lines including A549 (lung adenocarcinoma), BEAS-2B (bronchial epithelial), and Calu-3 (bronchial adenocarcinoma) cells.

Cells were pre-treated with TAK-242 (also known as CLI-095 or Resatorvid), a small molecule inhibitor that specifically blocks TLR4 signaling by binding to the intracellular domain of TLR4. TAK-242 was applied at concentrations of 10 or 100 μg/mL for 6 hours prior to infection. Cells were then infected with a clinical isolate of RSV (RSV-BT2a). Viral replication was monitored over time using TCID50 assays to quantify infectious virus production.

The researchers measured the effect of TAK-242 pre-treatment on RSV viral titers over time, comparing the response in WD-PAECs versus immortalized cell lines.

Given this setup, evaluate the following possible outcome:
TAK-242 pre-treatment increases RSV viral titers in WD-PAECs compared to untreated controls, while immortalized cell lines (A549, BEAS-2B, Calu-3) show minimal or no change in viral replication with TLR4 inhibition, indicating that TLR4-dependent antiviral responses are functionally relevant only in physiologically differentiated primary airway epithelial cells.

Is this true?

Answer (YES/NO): NO